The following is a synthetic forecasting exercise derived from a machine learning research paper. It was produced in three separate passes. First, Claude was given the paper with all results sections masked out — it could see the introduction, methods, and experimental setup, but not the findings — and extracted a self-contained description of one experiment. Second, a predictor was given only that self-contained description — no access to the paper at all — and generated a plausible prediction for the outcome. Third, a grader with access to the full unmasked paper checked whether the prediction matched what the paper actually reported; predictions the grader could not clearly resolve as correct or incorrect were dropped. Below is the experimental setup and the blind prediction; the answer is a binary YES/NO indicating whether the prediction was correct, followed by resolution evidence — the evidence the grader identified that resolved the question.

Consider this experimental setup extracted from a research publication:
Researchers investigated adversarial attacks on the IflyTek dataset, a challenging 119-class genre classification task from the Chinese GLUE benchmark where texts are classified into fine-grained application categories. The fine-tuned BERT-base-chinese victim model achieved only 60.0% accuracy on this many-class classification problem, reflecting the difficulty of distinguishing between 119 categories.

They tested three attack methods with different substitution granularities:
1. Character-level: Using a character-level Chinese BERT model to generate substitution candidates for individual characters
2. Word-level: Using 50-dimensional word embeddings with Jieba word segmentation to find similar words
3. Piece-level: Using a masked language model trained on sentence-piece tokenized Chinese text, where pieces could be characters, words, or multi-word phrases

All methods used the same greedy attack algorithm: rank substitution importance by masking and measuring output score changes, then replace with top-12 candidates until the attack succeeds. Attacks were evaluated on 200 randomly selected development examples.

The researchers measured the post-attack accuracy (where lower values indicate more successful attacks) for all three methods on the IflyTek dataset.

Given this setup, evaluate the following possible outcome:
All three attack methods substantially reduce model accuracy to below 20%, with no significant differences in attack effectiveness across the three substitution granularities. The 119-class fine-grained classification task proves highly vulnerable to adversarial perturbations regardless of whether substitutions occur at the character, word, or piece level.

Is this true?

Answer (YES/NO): YES